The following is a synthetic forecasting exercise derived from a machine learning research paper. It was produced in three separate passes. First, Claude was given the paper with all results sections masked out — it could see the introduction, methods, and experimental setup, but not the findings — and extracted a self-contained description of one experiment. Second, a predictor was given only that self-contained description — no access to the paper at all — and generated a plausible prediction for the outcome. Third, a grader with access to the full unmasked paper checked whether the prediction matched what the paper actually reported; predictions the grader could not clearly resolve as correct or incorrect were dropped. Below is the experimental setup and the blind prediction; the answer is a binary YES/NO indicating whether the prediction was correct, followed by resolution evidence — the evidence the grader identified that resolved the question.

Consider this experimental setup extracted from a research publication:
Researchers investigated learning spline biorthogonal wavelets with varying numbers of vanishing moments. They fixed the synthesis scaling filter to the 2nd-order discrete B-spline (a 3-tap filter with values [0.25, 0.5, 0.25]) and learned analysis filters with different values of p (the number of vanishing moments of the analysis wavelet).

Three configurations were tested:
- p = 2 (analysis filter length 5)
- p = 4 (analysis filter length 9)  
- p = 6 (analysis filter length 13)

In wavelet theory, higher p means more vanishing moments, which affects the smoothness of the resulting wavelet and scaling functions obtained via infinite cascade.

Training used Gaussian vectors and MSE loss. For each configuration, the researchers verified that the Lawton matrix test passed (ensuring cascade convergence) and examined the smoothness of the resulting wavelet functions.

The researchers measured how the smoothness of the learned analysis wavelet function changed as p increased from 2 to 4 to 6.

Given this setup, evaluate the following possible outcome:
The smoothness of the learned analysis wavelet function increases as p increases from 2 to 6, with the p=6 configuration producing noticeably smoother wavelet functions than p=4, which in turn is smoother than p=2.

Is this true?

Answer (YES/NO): YES